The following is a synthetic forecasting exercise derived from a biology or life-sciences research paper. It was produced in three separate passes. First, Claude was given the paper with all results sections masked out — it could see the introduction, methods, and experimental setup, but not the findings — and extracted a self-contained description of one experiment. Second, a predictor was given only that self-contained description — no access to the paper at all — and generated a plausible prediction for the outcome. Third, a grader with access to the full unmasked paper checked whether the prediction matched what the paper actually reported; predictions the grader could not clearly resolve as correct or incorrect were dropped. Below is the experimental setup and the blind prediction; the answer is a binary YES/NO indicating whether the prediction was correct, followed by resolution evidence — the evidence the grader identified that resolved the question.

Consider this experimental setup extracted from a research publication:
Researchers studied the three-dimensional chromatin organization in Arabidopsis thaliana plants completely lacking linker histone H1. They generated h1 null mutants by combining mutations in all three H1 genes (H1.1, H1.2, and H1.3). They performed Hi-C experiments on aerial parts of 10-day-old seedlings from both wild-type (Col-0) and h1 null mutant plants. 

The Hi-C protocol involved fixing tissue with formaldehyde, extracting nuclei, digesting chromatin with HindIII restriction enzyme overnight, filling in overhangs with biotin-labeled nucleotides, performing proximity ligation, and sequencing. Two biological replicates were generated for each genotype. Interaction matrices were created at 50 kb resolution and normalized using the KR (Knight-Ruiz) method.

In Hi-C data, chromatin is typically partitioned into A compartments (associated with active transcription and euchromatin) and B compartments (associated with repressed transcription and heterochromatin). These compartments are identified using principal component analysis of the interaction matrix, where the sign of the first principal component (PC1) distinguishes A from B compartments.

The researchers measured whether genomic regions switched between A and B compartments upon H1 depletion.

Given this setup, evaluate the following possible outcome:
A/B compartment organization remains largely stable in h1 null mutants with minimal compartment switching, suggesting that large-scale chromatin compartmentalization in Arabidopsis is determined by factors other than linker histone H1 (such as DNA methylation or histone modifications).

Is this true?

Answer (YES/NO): NO